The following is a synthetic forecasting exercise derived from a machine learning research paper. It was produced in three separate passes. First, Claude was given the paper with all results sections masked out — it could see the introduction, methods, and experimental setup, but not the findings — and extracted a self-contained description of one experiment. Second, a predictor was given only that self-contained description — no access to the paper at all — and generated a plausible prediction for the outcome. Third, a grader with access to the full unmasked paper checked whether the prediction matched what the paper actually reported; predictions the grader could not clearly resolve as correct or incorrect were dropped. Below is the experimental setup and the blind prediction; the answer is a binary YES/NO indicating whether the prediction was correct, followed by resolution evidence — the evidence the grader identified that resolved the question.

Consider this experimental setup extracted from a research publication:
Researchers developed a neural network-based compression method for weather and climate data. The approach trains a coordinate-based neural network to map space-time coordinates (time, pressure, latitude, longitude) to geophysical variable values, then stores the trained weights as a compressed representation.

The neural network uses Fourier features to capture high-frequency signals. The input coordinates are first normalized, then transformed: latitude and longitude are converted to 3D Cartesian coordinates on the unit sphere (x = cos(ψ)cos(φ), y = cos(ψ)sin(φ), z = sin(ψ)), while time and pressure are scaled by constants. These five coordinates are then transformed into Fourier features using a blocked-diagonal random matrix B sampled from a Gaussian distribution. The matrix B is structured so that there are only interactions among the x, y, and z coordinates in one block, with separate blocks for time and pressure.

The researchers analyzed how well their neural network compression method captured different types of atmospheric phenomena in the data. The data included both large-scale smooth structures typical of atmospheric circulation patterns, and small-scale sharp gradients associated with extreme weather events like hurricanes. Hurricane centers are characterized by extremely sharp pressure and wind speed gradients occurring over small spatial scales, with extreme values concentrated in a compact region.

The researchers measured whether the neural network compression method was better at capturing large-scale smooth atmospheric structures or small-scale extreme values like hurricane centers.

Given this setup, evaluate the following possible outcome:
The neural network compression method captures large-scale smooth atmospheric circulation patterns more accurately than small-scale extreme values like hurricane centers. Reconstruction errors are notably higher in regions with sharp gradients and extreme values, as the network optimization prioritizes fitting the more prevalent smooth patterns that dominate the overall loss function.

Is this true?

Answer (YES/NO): YES